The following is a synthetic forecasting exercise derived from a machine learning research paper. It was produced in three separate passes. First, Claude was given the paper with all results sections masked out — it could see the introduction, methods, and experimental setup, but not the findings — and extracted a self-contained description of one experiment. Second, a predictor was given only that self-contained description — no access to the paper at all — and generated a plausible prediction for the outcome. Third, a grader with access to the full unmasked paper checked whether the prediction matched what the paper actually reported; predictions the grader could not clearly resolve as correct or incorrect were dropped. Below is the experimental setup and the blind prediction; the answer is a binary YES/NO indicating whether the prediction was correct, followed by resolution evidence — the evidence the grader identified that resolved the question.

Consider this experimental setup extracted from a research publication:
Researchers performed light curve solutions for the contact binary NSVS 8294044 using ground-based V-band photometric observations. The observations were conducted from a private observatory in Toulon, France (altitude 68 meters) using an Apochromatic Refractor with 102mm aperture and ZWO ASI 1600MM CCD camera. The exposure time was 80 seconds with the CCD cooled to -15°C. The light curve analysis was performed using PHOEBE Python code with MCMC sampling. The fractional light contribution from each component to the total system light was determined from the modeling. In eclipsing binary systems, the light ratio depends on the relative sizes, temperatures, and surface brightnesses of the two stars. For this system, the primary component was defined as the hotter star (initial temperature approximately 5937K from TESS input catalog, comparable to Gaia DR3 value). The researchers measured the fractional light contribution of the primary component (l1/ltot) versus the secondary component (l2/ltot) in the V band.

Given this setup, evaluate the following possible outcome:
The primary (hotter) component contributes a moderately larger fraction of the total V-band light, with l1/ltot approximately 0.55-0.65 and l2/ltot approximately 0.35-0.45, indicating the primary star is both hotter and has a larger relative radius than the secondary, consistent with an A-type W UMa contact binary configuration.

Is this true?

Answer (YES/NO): NO